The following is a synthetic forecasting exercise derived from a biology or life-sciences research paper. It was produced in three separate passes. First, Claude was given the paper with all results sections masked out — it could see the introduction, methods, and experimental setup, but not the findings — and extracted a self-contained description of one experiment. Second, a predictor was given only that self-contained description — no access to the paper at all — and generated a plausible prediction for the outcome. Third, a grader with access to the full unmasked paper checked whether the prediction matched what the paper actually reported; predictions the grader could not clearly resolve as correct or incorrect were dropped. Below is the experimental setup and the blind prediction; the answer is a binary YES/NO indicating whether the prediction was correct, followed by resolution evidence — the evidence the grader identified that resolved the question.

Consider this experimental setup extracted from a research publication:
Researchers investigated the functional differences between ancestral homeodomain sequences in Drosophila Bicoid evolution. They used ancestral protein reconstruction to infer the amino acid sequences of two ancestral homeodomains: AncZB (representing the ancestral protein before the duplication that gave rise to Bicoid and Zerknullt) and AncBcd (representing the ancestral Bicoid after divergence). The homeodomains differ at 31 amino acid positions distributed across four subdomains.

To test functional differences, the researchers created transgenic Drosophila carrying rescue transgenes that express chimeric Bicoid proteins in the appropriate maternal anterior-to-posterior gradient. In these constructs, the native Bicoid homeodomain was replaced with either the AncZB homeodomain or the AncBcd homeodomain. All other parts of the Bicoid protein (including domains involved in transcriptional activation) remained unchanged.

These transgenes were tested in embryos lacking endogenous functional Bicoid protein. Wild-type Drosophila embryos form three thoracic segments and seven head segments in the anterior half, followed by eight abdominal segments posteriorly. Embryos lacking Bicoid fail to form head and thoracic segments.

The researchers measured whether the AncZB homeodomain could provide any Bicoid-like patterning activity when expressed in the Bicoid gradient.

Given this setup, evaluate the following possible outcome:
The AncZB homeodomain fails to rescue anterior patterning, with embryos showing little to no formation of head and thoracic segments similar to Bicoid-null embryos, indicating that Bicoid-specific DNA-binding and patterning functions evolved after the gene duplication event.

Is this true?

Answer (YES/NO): YES